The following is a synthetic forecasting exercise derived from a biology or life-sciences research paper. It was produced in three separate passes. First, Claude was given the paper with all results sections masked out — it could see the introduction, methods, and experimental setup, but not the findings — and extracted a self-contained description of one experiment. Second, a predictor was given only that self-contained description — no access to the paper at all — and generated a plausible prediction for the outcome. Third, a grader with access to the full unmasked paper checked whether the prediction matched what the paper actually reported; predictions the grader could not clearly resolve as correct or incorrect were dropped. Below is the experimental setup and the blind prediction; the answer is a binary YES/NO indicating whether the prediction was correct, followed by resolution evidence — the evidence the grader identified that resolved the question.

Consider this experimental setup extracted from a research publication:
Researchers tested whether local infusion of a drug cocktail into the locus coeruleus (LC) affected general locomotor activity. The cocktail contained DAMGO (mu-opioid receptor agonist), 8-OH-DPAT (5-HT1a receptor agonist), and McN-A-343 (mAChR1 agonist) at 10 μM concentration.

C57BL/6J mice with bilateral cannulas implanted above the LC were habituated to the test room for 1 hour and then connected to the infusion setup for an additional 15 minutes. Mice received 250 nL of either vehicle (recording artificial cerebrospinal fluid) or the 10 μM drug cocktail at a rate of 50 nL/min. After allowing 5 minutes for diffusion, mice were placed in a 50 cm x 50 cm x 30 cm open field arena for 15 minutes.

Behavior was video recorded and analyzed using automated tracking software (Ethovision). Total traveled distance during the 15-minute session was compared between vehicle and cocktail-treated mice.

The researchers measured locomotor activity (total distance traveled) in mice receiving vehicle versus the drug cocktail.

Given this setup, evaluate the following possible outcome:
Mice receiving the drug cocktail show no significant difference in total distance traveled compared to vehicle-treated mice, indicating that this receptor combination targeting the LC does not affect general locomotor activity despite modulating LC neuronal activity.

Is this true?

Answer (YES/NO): YES